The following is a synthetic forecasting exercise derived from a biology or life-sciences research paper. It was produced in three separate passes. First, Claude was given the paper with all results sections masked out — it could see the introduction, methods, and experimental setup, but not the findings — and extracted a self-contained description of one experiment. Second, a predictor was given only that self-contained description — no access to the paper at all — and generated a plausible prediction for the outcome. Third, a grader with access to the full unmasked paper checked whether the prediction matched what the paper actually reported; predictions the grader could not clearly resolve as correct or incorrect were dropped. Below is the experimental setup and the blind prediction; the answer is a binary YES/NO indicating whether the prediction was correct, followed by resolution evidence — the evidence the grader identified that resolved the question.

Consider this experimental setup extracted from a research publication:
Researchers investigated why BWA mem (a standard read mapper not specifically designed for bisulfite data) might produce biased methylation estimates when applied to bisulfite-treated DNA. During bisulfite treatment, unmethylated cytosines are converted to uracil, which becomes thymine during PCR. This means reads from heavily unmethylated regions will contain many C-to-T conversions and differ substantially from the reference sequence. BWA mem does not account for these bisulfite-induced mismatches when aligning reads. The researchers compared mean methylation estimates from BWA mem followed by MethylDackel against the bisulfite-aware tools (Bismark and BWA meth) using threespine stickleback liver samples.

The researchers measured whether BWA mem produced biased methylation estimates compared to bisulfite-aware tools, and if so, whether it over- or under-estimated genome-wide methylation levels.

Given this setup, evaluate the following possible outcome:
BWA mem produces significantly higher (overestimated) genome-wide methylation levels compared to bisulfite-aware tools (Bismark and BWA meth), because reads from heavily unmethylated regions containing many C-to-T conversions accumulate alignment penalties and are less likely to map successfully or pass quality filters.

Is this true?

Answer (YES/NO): YES